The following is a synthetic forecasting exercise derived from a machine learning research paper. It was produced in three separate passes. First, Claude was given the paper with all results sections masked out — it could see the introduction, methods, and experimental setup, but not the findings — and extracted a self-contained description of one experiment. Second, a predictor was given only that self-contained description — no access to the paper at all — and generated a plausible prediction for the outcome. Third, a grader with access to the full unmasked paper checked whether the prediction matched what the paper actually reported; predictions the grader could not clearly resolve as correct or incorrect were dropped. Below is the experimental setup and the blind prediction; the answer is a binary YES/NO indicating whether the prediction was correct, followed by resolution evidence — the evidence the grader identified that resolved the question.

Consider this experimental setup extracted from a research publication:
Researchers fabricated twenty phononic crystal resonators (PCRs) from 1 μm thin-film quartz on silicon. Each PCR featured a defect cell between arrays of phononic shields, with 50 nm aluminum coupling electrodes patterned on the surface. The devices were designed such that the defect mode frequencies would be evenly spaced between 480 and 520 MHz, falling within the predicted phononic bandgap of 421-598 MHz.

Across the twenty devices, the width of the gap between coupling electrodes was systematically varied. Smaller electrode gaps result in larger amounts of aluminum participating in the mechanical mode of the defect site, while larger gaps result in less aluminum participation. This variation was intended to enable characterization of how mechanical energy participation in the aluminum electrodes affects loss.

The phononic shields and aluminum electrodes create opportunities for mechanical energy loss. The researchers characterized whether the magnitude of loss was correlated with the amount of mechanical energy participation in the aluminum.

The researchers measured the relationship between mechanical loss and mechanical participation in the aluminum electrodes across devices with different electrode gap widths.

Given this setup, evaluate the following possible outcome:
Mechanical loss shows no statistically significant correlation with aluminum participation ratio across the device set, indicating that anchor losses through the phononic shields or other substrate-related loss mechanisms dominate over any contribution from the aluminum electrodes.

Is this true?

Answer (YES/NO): NO